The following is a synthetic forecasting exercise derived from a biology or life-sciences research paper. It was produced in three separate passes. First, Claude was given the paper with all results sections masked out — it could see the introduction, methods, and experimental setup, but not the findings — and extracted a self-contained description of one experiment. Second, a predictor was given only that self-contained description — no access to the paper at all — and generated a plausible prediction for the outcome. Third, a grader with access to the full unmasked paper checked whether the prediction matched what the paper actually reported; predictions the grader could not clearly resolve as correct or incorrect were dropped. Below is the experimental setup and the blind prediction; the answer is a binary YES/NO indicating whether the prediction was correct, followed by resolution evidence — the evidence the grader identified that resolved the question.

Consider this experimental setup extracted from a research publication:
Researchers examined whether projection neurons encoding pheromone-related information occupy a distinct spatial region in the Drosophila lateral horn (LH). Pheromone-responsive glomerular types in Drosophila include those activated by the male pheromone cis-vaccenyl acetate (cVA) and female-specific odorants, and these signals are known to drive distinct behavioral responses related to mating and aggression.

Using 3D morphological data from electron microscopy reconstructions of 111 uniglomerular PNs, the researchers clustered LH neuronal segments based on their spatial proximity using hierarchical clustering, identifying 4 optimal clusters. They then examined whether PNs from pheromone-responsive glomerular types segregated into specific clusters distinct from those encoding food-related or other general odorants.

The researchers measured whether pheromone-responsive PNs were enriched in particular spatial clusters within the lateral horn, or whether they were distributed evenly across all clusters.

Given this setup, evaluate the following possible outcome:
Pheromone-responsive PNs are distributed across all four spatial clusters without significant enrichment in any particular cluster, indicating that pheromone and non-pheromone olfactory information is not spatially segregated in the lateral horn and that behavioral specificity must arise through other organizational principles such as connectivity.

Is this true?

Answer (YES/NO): NO